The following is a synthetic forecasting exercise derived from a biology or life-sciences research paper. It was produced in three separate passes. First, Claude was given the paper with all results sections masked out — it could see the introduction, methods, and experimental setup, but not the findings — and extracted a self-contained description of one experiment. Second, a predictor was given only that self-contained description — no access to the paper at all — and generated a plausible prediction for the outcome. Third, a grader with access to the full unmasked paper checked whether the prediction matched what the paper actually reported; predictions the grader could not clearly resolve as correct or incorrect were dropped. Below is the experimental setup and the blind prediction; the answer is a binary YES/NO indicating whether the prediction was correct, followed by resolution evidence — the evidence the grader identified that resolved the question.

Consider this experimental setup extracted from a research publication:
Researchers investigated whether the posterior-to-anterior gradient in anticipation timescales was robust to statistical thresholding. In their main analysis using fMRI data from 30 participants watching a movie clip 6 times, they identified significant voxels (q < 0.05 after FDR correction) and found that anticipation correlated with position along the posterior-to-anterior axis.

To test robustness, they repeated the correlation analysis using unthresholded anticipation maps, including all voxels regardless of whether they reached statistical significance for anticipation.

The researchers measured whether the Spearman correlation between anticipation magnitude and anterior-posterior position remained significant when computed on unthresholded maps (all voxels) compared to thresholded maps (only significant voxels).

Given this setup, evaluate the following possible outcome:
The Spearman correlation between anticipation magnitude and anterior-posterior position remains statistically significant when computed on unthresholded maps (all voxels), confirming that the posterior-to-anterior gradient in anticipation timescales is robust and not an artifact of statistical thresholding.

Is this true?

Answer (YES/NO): YES